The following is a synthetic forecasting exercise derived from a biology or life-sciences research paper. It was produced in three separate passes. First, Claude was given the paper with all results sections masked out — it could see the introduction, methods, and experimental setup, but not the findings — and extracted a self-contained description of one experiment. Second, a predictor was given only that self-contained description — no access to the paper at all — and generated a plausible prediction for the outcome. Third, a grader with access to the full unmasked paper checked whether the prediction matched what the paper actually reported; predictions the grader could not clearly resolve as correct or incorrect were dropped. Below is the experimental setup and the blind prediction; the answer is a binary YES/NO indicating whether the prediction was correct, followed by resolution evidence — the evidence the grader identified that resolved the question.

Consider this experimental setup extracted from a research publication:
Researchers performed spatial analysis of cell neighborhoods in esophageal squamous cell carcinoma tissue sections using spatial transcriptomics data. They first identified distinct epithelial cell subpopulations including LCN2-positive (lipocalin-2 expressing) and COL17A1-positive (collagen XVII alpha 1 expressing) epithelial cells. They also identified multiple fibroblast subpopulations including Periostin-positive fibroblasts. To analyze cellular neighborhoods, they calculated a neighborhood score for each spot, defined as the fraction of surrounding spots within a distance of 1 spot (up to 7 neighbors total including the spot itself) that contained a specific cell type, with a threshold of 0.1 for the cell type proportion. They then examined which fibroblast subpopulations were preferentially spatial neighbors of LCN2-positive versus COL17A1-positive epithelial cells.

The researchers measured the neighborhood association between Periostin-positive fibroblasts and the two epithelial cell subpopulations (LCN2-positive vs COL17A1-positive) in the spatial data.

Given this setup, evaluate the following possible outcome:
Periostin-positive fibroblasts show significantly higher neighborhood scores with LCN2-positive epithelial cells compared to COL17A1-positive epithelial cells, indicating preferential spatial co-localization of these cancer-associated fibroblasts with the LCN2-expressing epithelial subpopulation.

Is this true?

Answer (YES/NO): NO